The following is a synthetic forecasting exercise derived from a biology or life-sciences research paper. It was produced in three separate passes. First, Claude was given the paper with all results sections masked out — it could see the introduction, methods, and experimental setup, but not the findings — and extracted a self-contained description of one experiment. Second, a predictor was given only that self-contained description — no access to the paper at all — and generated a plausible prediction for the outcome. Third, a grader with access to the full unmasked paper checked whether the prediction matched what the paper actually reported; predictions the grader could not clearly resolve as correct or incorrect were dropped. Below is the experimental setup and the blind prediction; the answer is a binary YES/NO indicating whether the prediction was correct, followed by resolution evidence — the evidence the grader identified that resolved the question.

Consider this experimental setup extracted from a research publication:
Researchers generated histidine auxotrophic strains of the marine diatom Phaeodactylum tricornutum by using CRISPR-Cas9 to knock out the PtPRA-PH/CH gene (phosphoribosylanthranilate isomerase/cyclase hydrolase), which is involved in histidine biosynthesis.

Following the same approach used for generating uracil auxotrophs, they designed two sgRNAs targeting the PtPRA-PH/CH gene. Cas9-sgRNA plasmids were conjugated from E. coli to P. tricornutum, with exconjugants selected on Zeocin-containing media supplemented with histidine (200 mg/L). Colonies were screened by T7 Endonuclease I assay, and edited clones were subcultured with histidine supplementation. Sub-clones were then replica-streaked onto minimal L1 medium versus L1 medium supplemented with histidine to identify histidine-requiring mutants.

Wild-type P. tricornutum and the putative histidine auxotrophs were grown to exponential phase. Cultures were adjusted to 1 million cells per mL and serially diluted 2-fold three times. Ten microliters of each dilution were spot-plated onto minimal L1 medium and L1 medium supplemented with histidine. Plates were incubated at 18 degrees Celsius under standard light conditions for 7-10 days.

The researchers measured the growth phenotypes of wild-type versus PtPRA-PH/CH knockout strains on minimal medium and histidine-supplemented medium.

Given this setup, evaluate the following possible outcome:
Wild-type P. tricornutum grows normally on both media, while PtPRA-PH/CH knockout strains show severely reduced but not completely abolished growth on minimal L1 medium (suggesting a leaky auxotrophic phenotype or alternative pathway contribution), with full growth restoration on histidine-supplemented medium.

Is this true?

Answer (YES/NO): NO